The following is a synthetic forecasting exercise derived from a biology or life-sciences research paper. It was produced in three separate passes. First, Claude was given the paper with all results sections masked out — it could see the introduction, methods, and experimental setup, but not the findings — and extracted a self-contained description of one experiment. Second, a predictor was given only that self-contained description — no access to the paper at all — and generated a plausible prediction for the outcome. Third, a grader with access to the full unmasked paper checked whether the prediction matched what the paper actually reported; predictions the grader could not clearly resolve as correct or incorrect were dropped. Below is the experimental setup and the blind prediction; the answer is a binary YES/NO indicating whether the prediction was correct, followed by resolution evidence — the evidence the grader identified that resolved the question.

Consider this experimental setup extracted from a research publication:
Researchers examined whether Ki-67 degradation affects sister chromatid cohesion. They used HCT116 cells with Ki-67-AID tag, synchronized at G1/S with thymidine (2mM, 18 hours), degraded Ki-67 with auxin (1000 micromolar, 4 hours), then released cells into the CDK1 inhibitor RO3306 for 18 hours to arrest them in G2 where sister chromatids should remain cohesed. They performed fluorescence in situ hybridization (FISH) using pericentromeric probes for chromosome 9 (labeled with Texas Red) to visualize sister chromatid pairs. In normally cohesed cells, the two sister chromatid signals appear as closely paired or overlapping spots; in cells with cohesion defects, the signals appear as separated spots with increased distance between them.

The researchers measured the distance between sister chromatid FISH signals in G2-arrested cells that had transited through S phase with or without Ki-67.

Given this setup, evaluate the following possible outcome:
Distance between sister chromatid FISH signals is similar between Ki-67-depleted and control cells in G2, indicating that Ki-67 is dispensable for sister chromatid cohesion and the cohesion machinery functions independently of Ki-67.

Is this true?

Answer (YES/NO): NO